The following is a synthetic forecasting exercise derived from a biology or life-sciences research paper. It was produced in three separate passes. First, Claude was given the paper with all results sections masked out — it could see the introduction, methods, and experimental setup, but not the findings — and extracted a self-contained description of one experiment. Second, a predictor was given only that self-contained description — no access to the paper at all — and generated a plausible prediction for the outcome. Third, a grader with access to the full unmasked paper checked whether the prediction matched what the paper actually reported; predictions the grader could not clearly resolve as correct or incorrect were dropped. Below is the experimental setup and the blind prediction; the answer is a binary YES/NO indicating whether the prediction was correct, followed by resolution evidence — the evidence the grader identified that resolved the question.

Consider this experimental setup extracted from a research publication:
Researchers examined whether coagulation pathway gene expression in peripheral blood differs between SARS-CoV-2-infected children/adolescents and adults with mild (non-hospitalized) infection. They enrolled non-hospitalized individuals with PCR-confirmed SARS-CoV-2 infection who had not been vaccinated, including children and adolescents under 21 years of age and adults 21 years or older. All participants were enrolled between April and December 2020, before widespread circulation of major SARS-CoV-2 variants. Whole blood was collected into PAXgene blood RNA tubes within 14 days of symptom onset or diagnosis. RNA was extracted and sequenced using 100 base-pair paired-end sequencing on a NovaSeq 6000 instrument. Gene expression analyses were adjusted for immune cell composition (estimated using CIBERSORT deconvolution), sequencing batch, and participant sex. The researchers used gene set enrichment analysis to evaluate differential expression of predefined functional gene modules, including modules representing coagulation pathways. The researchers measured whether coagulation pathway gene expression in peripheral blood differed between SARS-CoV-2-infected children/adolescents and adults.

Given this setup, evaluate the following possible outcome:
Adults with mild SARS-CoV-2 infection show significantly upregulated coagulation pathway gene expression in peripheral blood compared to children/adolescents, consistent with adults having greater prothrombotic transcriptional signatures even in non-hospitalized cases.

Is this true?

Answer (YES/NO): YES